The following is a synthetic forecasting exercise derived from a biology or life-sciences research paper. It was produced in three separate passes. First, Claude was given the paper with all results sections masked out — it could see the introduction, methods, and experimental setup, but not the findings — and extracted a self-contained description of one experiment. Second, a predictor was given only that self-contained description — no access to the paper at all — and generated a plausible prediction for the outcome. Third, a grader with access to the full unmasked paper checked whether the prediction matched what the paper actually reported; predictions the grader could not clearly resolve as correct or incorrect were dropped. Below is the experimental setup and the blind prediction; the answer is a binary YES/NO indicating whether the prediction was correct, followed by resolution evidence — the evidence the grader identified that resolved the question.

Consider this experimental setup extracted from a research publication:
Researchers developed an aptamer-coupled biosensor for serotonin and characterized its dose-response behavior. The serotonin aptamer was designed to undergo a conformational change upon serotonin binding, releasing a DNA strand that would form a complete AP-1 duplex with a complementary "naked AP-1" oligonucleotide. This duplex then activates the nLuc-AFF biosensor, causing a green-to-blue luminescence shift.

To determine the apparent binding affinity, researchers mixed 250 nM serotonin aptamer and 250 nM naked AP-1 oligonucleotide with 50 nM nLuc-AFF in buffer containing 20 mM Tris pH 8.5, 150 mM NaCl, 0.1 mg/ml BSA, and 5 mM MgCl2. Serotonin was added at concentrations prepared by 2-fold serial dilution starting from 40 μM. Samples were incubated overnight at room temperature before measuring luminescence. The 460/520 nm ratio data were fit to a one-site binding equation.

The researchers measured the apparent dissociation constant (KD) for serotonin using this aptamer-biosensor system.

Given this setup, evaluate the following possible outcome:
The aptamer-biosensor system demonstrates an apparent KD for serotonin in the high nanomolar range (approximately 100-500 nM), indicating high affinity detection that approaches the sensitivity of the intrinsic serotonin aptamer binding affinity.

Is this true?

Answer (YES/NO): YES